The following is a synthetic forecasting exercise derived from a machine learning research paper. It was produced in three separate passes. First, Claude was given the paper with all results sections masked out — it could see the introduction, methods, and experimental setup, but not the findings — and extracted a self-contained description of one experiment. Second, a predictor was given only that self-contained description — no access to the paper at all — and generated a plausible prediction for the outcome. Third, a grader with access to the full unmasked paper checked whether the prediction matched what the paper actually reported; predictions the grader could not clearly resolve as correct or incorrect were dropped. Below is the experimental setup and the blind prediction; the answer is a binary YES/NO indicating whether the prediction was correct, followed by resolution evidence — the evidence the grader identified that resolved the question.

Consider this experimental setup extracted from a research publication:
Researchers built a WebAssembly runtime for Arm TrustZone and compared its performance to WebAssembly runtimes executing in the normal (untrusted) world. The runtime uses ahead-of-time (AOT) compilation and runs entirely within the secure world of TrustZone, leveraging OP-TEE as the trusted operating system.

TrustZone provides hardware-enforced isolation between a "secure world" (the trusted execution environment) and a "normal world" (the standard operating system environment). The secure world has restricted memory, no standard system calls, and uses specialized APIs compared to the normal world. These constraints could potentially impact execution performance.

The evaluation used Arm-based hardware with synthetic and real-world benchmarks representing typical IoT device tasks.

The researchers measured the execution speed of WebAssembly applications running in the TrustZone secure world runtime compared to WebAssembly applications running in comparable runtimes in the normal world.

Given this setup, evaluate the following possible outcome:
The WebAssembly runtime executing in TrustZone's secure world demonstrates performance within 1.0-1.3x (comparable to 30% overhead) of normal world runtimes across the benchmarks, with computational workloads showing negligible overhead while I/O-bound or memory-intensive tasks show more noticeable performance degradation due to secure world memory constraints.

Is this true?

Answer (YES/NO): NO